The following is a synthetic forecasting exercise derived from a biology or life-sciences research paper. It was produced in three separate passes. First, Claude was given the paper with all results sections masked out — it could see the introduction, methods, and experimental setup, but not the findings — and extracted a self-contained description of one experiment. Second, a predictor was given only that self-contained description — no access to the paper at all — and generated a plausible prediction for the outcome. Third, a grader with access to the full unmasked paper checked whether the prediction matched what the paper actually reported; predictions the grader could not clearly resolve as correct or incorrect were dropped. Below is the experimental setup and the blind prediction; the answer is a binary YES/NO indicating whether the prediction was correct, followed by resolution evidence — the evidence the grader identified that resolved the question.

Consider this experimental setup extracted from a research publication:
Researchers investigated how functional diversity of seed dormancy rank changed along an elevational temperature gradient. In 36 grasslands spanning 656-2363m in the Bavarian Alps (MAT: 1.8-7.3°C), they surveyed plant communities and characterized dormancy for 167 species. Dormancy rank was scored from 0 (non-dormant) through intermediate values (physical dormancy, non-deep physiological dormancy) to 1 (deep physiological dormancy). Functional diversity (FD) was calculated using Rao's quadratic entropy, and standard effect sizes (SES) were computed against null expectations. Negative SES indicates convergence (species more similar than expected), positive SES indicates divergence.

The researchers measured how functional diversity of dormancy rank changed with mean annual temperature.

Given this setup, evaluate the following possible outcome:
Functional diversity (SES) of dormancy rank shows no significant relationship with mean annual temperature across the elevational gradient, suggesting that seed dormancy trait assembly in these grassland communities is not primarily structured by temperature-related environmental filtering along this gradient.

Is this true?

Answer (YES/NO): NO